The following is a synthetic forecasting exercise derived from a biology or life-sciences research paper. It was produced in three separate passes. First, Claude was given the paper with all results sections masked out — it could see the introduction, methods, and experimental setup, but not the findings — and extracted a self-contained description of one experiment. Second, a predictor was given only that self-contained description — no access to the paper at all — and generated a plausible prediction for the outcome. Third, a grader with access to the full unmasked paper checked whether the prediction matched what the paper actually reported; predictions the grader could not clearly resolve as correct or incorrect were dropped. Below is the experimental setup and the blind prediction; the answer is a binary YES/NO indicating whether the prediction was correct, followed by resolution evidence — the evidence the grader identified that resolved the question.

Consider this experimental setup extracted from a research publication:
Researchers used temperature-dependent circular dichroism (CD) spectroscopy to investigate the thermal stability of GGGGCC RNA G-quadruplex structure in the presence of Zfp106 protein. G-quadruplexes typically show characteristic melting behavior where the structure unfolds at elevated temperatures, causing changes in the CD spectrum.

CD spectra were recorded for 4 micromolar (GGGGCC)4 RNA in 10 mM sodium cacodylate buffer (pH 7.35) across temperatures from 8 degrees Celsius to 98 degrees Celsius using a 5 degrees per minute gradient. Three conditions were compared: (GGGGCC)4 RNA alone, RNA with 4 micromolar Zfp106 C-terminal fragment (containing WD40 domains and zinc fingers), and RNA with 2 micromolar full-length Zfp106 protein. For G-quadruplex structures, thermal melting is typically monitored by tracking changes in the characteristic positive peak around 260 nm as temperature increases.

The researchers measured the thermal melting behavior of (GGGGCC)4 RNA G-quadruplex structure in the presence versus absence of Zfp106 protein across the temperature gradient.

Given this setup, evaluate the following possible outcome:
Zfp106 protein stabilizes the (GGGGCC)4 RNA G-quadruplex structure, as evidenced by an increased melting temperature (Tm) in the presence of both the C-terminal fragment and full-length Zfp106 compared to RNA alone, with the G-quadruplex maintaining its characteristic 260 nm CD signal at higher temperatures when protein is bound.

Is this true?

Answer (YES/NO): NO